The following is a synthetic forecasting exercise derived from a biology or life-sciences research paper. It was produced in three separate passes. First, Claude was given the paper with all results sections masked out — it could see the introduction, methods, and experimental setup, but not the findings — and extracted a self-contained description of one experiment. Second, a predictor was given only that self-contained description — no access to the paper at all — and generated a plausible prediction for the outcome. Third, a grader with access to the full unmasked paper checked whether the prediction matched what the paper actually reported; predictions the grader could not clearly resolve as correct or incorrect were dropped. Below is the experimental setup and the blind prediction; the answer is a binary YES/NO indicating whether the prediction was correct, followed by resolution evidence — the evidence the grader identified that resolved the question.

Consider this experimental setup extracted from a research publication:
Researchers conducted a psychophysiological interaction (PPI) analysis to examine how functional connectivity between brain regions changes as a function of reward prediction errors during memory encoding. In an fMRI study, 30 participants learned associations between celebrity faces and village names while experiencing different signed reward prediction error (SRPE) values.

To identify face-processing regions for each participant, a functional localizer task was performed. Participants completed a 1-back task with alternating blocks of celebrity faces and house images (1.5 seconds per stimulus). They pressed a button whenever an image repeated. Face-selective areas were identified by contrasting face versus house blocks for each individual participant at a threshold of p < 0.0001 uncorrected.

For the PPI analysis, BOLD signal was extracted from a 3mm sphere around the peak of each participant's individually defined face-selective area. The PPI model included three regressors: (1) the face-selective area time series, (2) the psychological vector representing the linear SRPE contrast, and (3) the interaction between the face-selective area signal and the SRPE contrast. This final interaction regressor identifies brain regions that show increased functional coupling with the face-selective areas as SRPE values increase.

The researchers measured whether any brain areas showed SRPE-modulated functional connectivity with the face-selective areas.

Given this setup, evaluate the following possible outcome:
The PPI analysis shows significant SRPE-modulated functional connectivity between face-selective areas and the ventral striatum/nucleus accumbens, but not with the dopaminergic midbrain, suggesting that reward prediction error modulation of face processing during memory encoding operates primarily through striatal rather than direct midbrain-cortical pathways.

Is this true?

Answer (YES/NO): NO